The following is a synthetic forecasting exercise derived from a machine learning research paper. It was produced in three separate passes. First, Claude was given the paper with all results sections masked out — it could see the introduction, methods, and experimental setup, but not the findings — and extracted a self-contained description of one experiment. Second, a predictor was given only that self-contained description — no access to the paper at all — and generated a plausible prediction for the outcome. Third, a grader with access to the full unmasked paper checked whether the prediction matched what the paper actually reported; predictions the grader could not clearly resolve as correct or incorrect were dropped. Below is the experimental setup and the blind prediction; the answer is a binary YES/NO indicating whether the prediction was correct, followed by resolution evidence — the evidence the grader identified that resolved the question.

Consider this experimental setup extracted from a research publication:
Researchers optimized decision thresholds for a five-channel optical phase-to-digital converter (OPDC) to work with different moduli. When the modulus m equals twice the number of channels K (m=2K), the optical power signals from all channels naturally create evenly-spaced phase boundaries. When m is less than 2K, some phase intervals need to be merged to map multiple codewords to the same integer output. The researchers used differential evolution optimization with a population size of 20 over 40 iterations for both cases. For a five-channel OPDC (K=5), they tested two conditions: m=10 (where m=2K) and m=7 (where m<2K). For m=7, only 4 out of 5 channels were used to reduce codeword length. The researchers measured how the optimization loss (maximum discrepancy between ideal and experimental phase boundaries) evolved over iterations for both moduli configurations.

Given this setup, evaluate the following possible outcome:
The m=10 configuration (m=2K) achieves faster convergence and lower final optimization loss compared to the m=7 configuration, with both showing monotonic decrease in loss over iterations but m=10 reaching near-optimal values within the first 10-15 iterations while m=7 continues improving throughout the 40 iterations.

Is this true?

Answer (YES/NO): NO